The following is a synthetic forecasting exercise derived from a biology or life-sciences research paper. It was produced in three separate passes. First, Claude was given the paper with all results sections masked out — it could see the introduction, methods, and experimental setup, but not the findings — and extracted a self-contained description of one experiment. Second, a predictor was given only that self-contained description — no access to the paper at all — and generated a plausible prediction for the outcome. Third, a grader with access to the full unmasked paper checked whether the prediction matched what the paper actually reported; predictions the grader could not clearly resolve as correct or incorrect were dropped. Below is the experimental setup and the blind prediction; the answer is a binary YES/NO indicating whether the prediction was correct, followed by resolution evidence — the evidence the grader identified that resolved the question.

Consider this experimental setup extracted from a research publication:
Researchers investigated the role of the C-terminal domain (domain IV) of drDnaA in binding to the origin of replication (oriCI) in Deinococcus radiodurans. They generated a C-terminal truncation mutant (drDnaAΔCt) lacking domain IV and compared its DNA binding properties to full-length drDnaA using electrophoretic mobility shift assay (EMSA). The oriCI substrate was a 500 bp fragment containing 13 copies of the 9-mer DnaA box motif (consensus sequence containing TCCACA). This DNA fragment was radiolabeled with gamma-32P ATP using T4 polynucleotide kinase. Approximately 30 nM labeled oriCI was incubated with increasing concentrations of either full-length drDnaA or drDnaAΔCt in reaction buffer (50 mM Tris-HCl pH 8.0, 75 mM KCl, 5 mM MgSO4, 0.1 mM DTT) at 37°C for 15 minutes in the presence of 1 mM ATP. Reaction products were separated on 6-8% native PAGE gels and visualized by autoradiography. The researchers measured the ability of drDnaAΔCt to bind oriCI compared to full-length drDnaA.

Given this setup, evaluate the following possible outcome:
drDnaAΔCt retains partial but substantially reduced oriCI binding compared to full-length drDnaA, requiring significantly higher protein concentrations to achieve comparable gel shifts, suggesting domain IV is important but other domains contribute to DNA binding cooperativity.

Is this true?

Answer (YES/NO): NO